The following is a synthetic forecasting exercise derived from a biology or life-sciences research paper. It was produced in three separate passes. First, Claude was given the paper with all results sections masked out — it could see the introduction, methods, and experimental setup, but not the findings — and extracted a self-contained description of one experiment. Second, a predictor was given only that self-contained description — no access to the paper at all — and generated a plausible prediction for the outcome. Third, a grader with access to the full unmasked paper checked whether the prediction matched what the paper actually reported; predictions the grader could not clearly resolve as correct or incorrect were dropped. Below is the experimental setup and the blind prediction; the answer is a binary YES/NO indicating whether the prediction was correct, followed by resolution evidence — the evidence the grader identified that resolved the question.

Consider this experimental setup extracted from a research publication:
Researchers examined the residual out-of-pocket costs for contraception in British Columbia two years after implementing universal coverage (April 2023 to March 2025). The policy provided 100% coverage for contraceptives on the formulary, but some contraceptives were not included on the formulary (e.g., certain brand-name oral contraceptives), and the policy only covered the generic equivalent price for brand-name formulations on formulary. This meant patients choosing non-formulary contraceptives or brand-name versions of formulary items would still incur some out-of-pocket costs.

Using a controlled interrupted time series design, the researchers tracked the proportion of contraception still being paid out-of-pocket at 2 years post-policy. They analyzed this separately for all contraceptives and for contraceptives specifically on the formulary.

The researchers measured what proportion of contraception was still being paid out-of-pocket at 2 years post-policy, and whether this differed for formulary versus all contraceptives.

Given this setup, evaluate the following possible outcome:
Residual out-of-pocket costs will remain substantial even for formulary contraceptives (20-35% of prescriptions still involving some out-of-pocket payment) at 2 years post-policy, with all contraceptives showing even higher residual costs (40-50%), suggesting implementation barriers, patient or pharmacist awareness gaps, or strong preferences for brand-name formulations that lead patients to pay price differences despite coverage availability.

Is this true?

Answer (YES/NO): NO